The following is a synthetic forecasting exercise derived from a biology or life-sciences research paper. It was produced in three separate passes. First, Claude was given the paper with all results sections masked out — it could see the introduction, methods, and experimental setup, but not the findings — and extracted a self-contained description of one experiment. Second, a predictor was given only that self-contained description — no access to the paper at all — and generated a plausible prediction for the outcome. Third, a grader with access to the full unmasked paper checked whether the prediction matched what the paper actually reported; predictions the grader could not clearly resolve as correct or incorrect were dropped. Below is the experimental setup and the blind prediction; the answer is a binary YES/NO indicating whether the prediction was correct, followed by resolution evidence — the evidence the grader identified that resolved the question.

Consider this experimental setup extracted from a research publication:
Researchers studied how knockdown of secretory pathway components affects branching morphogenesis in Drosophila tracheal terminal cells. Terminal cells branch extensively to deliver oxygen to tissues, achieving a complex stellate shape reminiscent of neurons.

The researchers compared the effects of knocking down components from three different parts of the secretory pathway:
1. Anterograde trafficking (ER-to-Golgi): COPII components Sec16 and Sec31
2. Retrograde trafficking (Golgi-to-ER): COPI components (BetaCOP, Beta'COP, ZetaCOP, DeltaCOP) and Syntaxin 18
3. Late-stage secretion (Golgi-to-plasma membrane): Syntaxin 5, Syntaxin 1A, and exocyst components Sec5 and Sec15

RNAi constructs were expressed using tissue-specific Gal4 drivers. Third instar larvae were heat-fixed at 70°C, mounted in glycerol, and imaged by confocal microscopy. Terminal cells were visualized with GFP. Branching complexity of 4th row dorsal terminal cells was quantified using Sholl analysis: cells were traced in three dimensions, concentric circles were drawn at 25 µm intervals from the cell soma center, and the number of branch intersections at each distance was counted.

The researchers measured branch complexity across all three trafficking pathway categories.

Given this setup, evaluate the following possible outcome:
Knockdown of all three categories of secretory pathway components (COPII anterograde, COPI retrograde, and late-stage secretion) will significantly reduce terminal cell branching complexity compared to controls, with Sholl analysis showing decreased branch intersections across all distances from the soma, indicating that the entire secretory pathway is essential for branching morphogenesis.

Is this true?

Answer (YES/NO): NO